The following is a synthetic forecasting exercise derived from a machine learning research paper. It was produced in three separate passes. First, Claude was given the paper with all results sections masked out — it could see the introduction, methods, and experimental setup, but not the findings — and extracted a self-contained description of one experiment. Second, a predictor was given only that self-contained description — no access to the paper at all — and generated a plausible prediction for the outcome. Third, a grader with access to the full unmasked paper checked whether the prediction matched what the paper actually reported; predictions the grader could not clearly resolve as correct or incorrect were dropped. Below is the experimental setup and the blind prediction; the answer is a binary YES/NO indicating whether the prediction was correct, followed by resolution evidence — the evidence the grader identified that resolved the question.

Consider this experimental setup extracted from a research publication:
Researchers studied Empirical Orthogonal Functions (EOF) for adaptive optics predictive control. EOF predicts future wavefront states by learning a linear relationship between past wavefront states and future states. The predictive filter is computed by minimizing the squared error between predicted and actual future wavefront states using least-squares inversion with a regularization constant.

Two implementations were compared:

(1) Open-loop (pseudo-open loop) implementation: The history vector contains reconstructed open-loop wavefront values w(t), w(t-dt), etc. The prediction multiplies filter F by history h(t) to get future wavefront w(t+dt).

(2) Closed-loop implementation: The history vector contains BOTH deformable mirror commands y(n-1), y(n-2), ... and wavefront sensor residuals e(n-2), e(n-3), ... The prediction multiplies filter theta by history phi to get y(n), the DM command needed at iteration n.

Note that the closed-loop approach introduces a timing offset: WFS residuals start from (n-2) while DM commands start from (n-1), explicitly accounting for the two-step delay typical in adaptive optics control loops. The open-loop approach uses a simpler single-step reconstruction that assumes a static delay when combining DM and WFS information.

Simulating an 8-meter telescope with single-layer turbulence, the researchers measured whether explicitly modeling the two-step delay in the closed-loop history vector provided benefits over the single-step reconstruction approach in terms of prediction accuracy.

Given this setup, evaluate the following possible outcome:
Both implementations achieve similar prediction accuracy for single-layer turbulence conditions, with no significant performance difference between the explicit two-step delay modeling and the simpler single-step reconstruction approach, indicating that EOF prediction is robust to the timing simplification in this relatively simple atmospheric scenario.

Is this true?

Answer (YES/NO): NO